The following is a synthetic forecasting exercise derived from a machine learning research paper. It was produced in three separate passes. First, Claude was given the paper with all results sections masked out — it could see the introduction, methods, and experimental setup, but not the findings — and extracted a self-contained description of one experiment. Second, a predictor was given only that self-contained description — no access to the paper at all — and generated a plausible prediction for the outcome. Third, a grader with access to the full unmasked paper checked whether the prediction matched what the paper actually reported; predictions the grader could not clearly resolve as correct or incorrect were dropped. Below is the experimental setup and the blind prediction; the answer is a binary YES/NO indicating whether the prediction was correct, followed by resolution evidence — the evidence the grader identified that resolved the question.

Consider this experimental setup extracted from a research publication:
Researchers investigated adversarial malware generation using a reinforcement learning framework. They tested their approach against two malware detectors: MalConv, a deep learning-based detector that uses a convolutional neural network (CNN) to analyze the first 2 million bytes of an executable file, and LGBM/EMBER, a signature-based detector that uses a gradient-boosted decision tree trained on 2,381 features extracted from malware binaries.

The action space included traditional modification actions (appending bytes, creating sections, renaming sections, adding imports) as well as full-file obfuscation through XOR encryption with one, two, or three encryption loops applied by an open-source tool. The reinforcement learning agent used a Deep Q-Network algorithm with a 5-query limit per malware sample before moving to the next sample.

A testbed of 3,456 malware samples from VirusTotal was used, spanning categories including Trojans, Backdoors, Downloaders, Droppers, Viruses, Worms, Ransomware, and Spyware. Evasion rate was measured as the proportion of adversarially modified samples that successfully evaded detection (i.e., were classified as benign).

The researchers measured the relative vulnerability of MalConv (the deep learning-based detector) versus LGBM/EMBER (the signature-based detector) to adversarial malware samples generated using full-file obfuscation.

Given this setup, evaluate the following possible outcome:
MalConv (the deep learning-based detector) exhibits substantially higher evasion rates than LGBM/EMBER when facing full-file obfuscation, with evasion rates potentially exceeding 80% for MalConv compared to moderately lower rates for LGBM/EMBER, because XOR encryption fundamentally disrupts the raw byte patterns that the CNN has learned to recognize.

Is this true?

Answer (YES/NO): NO